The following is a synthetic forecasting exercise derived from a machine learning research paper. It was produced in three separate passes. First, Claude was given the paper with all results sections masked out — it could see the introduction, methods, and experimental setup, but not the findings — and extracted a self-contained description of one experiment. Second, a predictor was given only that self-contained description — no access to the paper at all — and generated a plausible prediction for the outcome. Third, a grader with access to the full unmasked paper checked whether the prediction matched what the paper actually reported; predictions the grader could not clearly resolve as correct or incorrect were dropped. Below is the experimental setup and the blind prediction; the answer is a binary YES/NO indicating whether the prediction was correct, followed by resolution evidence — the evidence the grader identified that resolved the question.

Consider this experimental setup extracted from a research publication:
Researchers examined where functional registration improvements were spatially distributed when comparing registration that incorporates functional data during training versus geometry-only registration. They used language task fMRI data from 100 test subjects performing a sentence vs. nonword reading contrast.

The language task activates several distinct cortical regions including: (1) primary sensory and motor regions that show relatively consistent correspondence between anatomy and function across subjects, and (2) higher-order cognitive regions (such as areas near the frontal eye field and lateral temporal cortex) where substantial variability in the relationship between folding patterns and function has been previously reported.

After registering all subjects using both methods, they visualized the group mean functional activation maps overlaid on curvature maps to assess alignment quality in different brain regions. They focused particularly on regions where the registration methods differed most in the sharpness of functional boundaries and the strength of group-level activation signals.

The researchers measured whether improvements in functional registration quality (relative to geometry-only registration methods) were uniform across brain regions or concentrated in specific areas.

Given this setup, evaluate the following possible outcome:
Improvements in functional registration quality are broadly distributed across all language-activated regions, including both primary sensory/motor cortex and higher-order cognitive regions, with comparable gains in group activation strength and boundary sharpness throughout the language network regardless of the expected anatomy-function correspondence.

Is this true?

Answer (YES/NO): NO